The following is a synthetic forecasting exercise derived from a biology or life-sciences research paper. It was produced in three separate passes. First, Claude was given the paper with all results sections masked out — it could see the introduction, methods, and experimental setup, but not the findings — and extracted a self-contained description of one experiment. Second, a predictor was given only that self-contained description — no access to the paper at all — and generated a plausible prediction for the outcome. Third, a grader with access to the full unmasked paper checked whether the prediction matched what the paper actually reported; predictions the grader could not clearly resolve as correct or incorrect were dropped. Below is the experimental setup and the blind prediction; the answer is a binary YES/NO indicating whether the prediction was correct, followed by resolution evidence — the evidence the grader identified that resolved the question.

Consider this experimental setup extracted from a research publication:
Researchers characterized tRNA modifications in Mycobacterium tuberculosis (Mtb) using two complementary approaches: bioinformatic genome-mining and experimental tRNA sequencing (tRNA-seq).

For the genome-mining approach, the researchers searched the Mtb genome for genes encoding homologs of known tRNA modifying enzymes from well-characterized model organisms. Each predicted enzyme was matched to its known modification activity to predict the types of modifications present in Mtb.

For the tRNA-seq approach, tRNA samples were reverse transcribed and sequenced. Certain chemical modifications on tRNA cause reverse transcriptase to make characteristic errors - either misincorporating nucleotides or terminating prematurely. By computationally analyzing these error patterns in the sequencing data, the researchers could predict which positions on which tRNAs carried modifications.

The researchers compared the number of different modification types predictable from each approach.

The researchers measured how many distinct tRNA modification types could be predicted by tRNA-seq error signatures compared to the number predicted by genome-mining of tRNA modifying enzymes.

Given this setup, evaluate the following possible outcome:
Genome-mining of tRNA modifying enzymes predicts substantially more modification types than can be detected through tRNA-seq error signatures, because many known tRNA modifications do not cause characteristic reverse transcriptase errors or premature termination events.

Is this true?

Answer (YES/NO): YES